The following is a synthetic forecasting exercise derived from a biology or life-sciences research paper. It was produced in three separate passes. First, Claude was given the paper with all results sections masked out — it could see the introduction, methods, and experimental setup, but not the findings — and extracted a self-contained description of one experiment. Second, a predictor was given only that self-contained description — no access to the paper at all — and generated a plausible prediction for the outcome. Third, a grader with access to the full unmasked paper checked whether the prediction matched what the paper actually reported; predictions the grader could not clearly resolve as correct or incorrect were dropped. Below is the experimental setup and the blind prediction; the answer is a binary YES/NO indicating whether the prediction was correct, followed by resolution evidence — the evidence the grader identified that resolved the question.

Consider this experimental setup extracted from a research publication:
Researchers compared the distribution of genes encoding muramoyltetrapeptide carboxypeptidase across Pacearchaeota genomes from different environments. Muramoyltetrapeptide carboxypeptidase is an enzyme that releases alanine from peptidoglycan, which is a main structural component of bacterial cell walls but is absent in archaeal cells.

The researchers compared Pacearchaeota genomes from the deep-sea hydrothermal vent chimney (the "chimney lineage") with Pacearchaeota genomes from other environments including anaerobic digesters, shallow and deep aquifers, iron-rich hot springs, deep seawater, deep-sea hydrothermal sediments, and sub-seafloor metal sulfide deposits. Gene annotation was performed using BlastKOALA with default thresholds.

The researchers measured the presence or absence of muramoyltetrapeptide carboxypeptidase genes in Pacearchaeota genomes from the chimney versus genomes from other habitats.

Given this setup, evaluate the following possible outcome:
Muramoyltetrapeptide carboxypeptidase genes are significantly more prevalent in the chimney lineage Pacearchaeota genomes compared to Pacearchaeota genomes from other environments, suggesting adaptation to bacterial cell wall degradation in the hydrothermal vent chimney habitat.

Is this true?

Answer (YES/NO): NO